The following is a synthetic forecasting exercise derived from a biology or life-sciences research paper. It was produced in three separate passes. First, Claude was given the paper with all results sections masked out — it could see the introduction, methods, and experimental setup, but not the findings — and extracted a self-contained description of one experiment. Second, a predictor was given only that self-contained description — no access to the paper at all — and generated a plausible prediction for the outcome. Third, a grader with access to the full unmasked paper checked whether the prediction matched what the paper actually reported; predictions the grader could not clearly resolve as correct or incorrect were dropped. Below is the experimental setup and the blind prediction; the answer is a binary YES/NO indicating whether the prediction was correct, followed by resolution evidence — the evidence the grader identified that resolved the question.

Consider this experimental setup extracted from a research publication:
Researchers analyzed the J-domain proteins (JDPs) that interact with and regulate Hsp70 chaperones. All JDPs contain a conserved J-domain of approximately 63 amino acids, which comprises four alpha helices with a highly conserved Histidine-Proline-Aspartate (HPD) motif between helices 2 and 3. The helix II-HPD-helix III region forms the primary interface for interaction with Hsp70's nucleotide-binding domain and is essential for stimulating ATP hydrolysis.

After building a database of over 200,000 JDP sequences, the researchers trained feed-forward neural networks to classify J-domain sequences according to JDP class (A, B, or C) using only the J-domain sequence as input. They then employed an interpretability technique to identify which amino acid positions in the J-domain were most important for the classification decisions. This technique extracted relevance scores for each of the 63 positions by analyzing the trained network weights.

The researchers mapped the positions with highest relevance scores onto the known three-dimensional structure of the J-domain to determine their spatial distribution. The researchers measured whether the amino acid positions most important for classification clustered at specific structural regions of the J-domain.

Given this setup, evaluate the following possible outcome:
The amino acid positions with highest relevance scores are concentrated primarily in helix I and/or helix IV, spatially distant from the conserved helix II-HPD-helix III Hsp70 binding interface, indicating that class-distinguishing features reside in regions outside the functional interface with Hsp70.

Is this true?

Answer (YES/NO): NO